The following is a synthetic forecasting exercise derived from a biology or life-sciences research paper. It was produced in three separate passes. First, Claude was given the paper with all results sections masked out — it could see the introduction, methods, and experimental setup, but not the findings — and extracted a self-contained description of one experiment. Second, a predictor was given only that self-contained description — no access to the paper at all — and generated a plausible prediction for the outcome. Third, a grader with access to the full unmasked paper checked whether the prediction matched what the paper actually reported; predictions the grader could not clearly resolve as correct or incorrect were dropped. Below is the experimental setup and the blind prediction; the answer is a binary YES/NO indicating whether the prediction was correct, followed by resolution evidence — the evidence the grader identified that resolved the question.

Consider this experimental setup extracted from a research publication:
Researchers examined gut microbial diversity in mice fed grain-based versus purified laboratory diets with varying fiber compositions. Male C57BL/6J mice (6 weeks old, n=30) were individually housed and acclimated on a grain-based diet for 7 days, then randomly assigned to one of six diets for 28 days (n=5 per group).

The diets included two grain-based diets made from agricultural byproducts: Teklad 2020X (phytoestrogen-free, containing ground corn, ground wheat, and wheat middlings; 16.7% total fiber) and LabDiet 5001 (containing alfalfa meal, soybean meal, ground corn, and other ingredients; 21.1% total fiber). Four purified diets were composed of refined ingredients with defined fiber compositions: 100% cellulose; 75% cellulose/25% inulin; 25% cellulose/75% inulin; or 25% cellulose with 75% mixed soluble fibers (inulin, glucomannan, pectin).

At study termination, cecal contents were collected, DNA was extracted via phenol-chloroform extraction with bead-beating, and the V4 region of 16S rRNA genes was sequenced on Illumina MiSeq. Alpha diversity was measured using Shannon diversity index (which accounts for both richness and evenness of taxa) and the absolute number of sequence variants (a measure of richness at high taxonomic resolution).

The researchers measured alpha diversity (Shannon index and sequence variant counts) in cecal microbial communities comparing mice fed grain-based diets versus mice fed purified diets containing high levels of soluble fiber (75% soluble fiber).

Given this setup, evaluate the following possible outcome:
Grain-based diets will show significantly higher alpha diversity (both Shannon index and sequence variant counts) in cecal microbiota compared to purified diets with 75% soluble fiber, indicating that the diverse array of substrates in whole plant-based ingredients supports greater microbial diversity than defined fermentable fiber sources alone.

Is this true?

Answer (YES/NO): YES